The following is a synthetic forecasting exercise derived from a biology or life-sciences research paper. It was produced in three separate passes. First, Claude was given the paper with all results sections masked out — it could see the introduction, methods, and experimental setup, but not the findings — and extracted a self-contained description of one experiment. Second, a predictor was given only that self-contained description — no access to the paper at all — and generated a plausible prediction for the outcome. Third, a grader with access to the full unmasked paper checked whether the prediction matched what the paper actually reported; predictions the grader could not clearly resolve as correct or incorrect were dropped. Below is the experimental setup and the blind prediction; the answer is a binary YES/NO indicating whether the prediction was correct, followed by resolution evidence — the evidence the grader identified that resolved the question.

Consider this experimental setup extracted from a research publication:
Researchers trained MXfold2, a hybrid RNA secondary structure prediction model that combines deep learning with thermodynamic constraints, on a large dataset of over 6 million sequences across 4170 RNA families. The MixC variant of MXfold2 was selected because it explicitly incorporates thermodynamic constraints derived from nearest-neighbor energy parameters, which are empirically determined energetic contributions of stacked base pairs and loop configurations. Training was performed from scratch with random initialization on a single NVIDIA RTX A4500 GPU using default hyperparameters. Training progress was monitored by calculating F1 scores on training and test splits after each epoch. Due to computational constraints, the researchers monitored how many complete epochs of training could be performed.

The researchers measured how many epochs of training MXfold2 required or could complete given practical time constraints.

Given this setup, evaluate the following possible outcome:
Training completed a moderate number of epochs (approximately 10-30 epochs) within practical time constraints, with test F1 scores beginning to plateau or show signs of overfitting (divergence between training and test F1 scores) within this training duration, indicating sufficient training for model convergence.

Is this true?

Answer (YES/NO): NO